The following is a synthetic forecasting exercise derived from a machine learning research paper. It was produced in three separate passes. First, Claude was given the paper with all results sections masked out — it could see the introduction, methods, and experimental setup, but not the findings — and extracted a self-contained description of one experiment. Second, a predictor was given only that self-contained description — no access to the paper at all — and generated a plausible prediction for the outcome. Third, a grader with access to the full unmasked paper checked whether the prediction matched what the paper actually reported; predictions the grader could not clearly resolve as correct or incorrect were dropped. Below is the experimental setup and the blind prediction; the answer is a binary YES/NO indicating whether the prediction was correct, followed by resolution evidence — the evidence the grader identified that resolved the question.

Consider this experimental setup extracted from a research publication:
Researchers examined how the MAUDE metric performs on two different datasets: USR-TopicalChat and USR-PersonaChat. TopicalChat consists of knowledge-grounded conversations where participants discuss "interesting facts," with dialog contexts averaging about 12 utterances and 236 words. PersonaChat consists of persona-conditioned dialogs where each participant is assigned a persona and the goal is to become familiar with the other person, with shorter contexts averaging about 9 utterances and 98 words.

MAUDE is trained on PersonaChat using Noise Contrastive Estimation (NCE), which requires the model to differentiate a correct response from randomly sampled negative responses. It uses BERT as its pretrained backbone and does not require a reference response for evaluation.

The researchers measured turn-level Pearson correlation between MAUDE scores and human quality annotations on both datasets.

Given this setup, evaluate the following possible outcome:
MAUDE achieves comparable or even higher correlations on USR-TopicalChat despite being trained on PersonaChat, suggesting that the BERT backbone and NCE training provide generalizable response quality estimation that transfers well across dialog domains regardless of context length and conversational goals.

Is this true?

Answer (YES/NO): NO